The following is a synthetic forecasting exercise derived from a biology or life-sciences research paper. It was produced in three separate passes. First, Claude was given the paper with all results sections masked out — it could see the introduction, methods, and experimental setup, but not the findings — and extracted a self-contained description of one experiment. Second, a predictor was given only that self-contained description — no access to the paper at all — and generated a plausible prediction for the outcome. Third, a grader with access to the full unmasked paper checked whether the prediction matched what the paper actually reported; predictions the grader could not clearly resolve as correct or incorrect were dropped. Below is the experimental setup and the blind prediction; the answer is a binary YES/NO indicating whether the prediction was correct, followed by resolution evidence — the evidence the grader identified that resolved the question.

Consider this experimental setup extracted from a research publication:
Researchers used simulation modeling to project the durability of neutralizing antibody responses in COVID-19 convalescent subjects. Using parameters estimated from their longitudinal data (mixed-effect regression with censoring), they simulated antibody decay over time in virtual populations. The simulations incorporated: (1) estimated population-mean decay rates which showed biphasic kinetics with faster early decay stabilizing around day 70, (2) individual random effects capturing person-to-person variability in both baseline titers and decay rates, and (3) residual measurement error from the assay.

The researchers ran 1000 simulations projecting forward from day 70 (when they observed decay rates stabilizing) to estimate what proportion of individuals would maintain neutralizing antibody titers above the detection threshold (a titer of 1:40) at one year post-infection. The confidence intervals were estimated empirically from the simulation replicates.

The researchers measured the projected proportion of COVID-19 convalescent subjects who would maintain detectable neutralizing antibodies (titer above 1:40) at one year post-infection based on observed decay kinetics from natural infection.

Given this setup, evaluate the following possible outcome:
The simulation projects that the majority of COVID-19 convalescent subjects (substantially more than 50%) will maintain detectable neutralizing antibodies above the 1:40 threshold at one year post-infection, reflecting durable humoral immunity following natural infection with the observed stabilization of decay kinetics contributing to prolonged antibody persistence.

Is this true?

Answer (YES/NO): NO